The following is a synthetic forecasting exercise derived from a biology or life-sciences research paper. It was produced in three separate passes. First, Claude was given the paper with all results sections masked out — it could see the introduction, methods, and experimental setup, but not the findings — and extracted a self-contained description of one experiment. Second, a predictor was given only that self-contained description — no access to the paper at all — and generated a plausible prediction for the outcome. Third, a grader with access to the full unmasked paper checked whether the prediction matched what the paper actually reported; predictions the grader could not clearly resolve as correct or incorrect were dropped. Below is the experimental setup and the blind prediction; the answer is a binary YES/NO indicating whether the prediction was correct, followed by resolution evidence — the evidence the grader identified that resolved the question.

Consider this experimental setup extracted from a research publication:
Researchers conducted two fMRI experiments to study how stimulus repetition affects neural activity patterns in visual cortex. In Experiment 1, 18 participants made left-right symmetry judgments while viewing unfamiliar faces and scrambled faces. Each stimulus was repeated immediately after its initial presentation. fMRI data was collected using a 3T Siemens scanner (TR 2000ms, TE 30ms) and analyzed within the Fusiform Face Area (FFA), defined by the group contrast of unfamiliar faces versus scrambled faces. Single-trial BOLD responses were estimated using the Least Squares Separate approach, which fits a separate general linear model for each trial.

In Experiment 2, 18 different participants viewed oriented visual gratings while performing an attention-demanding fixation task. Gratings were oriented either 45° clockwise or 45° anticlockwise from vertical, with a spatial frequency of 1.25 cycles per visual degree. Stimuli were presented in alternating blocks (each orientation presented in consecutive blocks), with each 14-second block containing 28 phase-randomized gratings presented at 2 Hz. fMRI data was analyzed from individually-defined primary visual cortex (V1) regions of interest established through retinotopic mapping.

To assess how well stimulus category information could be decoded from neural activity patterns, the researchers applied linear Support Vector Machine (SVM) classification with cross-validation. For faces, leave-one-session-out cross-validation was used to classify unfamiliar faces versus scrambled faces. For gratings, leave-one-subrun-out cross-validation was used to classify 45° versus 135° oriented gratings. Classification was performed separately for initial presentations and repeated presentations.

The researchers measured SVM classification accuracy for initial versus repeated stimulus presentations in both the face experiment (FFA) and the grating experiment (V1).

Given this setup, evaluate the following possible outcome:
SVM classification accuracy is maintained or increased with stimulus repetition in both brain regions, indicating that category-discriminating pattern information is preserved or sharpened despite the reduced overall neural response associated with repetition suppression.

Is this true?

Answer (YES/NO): NO